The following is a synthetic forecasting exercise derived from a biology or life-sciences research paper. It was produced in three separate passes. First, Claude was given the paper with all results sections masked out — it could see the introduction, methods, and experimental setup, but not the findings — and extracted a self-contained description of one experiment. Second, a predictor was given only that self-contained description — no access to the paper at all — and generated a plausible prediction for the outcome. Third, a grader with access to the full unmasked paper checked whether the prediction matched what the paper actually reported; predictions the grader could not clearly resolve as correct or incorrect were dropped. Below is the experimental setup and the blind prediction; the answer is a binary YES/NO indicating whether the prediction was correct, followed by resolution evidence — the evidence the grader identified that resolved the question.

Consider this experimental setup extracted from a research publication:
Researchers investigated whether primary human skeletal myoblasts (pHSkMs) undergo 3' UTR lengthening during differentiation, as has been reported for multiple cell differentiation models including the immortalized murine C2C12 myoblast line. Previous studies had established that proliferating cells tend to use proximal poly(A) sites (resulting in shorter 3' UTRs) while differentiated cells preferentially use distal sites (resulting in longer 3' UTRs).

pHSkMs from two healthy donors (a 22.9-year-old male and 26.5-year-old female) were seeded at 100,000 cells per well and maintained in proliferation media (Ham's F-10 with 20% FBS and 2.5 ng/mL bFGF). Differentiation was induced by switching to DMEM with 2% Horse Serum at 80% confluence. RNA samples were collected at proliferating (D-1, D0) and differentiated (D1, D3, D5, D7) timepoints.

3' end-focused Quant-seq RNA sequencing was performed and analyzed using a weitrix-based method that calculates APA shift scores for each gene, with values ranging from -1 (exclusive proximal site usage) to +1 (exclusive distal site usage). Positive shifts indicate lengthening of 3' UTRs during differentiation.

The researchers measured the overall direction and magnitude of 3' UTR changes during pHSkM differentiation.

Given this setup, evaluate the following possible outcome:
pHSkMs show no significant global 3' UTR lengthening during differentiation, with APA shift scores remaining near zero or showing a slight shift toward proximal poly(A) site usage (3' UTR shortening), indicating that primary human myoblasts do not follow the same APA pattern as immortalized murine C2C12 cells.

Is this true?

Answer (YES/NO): NO